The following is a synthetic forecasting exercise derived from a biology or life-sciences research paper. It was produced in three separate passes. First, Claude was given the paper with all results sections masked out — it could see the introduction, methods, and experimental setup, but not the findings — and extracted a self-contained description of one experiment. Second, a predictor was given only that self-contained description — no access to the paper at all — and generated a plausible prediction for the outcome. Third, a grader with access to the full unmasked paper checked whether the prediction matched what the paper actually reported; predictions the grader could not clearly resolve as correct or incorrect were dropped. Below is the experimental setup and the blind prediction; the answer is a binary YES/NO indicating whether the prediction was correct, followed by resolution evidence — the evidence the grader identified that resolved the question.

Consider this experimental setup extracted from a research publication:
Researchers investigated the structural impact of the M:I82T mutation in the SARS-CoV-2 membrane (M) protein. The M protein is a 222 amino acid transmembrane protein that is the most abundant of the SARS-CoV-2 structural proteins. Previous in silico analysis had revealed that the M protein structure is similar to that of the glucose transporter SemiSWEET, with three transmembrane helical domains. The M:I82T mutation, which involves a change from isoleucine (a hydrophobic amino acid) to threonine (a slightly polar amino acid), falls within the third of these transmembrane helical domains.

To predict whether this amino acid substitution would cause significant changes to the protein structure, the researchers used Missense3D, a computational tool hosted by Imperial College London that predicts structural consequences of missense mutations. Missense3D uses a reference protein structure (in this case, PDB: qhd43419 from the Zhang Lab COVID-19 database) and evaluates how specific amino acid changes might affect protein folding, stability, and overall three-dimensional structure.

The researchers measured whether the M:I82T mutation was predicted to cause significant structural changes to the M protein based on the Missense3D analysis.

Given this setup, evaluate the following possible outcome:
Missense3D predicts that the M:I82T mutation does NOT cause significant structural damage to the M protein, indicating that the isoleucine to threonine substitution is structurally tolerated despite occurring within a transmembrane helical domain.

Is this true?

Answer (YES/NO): YES